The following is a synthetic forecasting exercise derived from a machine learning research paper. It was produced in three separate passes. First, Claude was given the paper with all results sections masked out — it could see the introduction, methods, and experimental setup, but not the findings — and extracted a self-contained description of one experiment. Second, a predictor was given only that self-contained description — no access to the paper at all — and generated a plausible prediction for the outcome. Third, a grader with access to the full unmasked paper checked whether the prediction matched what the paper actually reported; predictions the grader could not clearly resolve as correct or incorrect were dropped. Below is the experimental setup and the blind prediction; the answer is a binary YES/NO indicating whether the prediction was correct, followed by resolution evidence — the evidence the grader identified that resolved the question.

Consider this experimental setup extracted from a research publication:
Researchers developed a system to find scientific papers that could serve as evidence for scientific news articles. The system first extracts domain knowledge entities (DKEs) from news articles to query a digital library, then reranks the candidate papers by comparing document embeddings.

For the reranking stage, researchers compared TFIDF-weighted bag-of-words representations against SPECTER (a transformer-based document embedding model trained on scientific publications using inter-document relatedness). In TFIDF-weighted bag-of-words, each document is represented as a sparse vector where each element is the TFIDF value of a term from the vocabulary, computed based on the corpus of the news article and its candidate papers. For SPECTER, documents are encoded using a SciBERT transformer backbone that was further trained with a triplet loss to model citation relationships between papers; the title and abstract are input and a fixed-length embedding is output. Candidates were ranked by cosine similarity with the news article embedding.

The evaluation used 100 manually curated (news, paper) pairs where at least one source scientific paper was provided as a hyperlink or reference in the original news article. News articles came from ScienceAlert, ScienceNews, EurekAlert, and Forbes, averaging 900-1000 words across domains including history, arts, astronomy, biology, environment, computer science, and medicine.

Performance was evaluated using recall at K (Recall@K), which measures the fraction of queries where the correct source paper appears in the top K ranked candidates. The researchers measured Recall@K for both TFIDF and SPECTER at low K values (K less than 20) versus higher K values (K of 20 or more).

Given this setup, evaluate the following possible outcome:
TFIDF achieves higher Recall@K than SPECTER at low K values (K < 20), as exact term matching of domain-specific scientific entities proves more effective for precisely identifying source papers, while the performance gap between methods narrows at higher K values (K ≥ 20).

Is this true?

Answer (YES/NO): NO